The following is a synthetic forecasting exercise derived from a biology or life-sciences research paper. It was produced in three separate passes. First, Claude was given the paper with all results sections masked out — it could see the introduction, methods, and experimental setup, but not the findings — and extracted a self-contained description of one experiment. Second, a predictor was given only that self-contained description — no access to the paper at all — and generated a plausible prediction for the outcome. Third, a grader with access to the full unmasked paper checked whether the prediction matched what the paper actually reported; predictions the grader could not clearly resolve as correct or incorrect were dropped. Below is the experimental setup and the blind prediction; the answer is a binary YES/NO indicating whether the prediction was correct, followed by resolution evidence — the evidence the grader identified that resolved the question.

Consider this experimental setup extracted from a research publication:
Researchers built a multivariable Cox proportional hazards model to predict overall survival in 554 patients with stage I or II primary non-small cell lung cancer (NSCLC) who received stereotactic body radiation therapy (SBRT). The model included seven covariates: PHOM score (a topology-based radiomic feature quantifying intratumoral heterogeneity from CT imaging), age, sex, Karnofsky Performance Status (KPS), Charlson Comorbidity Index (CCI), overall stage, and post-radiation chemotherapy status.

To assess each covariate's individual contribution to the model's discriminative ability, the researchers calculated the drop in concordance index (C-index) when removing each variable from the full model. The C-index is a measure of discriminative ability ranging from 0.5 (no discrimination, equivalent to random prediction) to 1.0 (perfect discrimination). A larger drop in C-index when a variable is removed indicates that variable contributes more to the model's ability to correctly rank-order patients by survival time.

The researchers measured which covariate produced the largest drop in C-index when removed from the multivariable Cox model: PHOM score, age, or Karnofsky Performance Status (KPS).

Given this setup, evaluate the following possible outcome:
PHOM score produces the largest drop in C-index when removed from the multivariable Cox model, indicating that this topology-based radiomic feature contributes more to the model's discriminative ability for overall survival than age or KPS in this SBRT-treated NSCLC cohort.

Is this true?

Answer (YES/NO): NO